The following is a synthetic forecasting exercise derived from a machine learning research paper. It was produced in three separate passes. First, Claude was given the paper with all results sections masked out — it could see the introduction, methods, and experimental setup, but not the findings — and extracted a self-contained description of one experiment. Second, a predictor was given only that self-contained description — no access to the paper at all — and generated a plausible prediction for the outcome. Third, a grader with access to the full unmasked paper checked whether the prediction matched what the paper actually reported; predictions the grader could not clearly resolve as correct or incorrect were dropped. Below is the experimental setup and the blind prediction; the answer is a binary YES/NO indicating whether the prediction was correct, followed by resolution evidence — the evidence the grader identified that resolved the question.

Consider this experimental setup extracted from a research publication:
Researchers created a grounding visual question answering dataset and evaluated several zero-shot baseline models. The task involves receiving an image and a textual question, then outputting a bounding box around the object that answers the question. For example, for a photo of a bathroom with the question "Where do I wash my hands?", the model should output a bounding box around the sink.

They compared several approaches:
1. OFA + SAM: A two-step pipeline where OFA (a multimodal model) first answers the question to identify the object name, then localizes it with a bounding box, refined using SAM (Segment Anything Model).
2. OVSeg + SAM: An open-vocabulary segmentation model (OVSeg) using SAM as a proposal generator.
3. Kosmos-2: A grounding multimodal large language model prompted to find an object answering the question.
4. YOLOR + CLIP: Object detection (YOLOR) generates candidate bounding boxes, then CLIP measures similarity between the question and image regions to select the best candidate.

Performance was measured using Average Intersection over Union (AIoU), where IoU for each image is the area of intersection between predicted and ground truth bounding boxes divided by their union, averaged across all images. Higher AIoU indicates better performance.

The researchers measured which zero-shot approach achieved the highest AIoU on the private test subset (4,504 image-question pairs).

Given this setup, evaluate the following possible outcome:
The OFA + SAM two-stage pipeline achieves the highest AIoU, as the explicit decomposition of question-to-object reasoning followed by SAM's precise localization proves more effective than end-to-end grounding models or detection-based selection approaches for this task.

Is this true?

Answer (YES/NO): YES